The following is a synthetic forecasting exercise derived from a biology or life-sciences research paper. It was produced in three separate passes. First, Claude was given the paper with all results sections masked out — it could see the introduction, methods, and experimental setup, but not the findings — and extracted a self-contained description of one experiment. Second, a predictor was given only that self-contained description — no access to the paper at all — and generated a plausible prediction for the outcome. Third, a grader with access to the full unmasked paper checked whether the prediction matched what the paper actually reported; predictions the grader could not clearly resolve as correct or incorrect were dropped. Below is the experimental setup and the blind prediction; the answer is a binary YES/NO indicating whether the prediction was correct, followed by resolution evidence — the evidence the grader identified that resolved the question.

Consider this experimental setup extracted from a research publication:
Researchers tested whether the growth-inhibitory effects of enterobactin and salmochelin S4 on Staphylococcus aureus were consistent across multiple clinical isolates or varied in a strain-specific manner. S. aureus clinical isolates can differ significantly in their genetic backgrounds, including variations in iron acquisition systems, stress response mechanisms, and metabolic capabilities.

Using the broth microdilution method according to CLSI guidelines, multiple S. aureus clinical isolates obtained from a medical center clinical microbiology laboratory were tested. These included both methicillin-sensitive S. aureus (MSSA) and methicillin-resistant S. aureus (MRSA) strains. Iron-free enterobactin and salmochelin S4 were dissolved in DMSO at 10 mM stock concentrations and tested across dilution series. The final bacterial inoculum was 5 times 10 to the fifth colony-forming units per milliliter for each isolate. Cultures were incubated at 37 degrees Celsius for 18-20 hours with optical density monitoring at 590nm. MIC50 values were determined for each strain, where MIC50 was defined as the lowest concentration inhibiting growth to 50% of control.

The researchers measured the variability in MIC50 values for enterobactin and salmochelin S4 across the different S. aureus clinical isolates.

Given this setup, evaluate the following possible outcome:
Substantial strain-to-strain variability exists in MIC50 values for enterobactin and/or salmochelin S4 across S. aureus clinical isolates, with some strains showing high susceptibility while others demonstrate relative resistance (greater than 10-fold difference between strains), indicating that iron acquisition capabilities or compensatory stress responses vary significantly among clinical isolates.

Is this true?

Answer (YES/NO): NO